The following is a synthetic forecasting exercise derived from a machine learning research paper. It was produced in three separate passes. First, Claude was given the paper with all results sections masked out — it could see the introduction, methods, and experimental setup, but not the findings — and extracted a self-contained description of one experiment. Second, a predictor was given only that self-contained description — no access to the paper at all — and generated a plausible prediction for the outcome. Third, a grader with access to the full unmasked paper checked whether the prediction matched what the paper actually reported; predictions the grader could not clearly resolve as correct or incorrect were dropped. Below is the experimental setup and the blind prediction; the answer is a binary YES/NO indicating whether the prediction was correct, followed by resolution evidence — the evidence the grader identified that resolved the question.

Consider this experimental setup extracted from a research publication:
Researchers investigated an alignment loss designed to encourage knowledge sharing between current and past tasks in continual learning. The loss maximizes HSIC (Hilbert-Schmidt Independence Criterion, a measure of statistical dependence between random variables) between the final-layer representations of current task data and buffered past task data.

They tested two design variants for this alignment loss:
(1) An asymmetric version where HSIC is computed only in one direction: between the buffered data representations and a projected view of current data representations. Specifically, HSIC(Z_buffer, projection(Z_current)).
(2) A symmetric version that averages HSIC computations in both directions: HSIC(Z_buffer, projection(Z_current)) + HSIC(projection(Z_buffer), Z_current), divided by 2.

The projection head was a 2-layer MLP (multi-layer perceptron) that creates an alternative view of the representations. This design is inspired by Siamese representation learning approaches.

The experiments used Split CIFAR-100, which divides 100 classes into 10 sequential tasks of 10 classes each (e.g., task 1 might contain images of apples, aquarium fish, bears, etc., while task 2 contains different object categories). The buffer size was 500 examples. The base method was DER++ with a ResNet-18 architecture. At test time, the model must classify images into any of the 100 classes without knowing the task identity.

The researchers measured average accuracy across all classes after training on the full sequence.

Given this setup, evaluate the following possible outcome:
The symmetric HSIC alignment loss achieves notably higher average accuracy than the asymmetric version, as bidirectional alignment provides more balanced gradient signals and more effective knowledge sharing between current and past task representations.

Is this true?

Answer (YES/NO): NO